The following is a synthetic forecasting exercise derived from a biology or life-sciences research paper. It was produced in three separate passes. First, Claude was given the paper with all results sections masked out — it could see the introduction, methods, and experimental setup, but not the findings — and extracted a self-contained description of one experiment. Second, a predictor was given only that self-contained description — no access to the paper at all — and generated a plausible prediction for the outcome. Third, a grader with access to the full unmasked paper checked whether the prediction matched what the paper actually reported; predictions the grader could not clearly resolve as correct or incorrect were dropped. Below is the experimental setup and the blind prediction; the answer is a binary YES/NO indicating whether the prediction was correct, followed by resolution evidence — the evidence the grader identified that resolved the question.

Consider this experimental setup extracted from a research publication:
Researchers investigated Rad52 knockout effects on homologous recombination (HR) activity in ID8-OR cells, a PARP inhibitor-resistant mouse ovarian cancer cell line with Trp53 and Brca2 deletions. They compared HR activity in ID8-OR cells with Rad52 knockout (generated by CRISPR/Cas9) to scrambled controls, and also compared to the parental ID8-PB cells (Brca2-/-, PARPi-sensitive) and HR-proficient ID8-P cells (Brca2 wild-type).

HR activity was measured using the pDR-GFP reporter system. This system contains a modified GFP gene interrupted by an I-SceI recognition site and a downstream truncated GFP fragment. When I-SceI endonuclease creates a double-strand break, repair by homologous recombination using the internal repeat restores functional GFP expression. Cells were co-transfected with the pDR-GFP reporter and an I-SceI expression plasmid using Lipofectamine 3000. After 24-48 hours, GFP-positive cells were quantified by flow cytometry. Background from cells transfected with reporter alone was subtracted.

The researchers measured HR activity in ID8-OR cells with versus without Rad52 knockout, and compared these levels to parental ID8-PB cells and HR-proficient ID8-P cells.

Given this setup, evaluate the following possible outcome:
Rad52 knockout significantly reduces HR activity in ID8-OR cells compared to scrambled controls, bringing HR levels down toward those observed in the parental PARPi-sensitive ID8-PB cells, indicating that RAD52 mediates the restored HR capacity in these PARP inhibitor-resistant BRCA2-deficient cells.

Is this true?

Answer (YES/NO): NO